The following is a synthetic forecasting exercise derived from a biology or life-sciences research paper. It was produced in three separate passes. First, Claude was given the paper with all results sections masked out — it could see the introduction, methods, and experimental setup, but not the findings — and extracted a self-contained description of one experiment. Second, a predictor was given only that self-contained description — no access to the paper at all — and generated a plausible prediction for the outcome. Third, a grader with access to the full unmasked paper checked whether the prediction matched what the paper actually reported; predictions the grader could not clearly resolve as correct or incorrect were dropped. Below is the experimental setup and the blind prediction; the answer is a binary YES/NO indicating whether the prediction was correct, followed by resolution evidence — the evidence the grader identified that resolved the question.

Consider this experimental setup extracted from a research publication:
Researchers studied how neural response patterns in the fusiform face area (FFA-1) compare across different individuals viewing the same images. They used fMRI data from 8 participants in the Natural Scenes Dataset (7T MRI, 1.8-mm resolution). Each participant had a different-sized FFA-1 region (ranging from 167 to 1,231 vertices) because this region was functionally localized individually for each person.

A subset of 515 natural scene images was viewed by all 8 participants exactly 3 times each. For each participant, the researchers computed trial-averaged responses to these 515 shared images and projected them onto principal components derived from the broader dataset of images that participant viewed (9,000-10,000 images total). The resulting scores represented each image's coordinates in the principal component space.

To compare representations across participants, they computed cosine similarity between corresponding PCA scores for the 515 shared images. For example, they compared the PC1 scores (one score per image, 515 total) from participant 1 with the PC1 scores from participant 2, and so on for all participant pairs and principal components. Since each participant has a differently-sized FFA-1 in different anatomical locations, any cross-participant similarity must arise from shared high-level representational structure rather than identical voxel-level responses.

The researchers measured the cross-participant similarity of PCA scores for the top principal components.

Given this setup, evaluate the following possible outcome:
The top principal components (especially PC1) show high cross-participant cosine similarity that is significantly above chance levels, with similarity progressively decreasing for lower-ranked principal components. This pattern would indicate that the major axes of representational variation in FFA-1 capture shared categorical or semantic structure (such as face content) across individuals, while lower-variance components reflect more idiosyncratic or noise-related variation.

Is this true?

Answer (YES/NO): NO